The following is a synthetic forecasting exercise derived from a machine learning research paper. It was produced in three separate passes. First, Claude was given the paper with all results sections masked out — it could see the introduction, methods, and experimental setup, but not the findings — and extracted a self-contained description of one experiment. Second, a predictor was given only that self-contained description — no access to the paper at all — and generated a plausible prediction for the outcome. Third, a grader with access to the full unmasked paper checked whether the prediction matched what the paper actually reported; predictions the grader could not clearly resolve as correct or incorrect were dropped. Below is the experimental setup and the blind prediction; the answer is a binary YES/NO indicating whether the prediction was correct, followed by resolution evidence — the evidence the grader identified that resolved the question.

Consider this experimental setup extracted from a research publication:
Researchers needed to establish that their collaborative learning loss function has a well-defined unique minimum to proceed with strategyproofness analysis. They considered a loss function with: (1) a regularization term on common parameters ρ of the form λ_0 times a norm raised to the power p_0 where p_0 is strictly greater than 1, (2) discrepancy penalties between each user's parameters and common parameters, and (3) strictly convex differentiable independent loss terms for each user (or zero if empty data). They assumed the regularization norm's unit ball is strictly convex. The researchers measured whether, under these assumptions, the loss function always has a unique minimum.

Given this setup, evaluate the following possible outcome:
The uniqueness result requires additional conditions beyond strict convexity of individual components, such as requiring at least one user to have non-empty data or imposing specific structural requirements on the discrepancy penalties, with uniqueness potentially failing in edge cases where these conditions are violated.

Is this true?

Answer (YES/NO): NO